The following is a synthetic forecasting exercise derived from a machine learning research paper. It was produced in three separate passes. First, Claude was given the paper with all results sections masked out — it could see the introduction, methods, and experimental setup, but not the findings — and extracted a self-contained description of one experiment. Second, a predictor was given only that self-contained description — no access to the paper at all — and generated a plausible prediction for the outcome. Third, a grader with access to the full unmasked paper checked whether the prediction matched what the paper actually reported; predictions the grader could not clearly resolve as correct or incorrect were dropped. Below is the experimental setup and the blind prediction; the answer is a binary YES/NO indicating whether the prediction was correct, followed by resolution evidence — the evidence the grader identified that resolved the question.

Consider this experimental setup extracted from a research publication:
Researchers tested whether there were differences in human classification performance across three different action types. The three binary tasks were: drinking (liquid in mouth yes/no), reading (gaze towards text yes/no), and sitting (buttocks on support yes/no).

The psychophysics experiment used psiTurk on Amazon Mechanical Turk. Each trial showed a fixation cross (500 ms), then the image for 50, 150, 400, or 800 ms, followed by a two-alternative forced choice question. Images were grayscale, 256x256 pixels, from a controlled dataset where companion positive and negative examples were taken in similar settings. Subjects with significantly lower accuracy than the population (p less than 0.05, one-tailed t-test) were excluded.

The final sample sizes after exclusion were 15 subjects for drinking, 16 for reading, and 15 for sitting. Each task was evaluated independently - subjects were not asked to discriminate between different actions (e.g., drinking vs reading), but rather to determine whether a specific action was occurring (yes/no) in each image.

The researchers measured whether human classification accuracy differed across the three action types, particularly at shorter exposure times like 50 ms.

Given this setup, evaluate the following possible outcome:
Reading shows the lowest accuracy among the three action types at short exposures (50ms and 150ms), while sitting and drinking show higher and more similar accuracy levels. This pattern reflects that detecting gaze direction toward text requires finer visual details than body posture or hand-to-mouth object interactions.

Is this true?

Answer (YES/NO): NO